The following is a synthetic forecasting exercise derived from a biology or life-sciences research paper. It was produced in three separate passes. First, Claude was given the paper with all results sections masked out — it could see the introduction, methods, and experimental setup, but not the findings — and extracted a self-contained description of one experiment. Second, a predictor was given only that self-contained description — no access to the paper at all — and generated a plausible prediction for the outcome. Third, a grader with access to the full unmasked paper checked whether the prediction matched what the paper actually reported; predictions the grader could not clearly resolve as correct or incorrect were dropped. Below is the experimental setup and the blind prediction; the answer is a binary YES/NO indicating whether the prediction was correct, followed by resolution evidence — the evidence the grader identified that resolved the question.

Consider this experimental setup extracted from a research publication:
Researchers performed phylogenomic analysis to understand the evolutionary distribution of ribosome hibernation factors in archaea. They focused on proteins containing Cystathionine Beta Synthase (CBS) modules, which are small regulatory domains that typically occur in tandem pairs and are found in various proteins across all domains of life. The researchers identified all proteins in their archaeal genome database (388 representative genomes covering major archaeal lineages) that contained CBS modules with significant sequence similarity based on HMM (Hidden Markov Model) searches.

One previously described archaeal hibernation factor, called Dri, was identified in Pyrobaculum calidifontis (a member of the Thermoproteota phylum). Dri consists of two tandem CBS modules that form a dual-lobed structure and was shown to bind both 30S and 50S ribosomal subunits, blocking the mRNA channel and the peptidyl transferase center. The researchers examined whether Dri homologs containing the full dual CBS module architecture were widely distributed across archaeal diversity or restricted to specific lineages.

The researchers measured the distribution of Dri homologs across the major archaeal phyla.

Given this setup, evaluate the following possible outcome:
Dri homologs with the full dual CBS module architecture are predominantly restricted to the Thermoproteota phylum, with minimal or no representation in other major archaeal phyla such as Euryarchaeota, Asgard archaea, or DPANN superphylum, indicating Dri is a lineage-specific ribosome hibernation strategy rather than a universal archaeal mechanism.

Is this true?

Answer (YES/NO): YES